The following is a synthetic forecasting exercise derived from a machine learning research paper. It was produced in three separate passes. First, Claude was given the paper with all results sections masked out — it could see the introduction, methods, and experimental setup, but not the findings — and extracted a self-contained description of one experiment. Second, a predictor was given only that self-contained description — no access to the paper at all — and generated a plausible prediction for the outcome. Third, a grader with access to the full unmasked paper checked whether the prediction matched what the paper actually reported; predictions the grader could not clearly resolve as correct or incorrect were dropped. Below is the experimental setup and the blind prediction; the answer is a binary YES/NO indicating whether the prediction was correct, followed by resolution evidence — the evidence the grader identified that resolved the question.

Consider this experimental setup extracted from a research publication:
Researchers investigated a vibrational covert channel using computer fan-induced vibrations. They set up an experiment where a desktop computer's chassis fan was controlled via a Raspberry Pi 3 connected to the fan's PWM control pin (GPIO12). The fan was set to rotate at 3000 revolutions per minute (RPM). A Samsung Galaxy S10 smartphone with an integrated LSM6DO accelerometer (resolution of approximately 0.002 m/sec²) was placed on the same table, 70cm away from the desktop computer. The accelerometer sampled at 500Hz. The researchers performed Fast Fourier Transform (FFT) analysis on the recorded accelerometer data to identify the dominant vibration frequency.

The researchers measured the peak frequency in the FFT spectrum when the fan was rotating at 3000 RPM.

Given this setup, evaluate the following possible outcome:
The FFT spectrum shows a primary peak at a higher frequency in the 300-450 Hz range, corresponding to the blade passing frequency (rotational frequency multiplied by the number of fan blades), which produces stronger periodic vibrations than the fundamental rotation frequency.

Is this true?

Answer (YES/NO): NO